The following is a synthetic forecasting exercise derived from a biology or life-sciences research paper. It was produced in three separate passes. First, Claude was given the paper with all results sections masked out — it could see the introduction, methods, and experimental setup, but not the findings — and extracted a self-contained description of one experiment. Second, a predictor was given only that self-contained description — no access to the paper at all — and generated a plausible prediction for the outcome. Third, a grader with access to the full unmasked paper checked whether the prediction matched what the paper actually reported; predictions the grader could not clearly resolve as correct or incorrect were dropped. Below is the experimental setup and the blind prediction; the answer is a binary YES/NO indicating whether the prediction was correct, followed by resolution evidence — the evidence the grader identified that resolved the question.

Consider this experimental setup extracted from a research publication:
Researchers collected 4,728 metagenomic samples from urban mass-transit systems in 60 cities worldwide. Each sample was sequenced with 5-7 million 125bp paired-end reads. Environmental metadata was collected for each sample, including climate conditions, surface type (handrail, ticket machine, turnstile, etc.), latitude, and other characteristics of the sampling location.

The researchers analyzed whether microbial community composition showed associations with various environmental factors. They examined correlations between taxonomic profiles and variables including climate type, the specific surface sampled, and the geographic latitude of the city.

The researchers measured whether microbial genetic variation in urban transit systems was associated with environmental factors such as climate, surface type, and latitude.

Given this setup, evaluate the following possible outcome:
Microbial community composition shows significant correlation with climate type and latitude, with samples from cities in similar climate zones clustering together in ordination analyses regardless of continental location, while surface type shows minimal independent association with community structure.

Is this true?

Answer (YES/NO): NO